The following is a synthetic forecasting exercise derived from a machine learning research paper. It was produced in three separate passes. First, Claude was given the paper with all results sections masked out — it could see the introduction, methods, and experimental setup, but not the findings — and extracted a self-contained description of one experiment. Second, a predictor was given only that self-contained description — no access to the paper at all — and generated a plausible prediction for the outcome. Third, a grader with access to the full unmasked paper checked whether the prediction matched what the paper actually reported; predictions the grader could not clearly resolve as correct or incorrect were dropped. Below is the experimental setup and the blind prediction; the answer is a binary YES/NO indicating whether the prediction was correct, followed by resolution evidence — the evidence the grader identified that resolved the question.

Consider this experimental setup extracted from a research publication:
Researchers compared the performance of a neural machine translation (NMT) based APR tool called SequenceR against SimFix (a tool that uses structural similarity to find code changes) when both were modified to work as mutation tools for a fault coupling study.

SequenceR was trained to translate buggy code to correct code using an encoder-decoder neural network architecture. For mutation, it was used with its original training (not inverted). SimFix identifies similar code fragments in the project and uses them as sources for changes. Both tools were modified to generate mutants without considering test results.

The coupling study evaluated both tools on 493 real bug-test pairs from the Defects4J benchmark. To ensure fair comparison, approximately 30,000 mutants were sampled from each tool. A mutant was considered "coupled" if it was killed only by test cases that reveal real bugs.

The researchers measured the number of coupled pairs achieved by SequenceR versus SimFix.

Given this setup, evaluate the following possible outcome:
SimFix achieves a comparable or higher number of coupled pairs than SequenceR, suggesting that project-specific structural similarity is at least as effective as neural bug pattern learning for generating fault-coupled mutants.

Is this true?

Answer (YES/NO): YES